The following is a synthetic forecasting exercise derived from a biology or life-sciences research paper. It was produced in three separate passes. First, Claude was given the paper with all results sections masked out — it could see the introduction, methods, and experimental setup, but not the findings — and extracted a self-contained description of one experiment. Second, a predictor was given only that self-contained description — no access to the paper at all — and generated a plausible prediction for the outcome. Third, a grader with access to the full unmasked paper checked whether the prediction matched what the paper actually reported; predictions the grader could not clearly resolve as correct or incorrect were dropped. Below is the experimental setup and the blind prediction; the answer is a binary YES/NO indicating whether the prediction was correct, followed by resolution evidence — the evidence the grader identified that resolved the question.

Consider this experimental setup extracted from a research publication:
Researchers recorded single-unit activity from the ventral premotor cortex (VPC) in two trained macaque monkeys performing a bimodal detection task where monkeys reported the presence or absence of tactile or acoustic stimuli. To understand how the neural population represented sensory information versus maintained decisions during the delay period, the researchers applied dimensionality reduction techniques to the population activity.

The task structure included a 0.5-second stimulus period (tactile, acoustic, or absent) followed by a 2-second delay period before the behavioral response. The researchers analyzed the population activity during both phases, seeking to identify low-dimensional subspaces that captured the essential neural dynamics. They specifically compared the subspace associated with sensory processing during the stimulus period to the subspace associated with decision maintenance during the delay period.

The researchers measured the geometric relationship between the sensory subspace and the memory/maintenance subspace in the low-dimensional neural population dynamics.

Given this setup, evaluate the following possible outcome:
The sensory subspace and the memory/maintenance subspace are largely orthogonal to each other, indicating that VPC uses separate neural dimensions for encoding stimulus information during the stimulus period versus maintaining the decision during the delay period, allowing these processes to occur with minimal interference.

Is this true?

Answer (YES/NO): YES